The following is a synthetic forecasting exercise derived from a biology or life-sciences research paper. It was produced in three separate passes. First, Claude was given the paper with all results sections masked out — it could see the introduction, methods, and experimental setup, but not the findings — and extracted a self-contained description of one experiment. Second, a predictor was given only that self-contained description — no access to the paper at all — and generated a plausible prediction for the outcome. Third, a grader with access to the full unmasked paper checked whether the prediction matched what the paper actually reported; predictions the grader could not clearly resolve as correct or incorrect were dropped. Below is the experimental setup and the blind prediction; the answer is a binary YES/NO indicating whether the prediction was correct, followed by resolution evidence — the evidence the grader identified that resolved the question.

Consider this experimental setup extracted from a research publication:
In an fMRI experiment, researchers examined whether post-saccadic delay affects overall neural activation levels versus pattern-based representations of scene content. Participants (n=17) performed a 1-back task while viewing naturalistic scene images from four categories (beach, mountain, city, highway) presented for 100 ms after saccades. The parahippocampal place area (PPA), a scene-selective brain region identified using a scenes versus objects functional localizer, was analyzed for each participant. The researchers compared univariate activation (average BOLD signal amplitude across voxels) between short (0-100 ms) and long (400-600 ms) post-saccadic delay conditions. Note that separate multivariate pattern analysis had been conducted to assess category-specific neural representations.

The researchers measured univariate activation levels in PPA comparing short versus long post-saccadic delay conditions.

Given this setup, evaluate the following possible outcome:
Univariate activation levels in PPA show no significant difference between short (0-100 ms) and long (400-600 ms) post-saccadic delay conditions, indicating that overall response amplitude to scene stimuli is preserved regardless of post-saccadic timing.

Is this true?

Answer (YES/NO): YES